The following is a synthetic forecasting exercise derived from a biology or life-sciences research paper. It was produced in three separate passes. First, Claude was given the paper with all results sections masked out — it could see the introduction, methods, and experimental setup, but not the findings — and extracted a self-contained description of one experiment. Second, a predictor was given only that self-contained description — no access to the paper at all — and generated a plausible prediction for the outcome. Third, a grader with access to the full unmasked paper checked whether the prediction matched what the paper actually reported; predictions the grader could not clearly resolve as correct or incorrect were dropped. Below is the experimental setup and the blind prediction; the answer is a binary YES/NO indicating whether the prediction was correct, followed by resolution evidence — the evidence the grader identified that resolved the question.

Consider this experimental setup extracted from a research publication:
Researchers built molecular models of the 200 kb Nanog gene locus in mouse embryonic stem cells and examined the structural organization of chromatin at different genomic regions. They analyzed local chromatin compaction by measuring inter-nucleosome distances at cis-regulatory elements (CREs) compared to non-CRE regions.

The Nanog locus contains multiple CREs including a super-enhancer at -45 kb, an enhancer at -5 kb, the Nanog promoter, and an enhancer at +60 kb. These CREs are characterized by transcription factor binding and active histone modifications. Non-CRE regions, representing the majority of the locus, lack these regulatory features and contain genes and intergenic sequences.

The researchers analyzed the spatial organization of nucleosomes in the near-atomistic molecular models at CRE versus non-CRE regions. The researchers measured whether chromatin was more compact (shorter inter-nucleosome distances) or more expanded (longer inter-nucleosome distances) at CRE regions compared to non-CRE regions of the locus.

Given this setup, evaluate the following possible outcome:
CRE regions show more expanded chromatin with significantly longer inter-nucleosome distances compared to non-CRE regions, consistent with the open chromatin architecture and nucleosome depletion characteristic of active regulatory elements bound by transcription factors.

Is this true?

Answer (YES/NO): YES